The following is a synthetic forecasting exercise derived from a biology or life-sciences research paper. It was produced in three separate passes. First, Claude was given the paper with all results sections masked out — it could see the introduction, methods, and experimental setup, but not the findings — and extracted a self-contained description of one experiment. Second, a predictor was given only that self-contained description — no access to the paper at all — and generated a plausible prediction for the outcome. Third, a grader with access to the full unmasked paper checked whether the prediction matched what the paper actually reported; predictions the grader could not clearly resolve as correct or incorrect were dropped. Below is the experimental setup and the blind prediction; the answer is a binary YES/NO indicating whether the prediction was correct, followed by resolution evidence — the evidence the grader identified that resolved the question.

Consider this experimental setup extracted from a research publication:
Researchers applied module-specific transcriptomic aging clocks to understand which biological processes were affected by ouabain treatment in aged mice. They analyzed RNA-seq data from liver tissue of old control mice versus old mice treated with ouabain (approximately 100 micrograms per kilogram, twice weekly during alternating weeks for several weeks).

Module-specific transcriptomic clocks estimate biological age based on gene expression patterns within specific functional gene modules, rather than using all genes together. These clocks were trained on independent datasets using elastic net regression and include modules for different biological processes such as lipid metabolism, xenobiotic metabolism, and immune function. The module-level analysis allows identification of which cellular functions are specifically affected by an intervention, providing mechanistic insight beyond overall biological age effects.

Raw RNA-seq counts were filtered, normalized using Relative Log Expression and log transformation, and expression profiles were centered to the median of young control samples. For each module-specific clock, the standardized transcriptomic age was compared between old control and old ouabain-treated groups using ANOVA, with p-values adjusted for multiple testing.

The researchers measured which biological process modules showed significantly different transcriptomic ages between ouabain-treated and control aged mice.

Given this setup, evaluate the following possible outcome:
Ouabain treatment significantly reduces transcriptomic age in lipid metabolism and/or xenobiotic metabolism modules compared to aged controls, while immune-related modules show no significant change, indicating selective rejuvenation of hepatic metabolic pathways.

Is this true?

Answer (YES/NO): NO